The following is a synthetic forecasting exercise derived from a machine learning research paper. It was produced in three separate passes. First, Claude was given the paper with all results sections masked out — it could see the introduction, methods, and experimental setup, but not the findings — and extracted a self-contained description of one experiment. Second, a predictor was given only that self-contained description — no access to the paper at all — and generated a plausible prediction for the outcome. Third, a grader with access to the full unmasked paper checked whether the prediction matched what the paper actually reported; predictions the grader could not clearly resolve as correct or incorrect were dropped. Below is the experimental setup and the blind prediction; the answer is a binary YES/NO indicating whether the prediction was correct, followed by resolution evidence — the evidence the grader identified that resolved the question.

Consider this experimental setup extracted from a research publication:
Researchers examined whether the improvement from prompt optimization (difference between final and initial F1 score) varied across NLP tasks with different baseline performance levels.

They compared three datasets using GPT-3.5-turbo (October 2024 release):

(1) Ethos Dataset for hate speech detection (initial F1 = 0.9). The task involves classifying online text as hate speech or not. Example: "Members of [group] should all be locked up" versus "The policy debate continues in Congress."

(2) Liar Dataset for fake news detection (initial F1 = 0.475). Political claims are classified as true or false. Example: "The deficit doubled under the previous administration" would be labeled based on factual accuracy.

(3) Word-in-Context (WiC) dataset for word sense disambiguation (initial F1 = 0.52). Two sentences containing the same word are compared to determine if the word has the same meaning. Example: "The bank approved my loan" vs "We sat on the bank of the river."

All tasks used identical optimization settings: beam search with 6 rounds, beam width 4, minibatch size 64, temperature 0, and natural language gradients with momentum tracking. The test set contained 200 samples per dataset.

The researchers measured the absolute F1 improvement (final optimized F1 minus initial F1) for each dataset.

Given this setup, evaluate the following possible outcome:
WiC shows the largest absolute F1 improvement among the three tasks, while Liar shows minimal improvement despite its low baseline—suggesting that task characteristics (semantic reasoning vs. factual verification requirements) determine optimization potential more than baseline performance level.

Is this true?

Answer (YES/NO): NO